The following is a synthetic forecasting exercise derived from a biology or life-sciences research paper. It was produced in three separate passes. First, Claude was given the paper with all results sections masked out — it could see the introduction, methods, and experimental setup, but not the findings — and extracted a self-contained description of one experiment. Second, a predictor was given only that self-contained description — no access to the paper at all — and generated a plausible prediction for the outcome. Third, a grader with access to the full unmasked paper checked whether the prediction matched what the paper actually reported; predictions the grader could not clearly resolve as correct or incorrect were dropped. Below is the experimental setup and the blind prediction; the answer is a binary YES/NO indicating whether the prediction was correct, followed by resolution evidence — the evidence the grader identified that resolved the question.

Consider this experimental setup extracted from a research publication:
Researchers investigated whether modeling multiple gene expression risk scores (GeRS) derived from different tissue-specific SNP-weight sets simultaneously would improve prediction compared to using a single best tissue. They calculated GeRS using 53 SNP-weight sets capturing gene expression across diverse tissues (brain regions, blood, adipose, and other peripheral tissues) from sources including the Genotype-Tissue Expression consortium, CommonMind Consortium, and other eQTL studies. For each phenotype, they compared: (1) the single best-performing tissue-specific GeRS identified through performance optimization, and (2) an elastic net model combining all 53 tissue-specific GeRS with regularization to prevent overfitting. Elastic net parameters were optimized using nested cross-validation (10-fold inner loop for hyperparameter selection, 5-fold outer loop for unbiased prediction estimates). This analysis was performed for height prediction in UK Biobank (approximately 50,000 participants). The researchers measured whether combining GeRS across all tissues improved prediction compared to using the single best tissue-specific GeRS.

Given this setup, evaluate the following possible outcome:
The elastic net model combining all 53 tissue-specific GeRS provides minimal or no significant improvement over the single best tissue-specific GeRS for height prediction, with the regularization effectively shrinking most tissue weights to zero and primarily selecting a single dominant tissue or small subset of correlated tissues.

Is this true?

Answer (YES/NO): NO